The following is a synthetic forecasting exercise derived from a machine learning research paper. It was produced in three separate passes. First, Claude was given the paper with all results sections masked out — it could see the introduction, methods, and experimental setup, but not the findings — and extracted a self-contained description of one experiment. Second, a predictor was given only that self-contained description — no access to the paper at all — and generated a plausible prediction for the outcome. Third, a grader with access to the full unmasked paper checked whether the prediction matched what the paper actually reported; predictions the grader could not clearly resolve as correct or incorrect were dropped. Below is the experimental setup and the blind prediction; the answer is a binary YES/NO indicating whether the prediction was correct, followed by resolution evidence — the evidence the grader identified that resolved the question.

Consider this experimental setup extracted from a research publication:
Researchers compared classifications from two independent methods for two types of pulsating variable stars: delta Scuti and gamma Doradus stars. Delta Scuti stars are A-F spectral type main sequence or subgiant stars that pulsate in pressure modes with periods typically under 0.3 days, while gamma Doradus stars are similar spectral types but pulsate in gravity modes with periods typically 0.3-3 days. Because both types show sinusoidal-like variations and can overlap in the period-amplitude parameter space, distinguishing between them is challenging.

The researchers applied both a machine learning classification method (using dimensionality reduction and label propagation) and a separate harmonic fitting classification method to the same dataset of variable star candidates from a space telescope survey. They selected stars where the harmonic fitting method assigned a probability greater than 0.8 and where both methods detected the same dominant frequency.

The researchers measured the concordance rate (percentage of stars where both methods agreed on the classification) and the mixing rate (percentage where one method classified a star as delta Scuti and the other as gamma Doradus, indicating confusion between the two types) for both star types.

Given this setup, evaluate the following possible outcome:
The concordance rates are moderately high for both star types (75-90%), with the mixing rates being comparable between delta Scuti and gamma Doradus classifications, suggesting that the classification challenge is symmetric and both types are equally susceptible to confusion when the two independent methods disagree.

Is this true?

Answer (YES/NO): NO